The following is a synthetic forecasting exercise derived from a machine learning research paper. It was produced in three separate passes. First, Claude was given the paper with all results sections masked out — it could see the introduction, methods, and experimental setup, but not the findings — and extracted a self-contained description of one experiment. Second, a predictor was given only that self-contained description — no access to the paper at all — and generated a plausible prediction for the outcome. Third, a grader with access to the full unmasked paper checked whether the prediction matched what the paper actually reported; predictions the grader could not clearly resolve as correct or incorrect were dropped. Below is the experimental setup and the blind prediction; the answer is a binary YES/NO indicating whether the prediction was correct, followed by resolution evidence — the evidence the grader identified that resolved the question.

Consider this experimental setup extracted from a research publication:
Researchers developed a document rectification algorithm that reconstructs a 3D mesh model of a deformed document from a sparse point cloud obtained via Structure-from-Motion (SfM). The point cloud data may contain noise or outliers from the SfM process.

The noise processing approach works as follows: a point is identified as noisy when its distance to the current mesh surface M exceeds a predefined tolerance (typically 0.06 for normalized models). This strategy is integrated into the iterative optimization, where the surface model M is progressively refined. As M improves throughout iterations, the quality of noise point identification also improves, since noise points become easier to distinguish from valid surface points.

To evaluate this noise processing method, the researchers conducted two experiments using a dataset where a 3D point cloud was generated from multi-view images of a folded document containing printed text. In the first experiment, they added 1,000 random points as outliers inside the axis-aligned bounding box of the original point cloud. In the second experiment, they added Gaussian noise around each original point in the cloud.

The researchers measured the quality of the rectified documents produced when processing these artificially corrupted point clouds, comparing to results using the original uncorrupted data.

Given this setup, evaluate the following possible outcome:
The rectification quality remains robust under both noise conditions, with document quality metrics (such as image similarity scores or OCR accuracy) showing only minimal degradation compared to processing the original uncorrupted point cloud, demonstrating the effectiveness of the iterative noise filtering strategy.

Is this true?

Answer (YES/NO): YES